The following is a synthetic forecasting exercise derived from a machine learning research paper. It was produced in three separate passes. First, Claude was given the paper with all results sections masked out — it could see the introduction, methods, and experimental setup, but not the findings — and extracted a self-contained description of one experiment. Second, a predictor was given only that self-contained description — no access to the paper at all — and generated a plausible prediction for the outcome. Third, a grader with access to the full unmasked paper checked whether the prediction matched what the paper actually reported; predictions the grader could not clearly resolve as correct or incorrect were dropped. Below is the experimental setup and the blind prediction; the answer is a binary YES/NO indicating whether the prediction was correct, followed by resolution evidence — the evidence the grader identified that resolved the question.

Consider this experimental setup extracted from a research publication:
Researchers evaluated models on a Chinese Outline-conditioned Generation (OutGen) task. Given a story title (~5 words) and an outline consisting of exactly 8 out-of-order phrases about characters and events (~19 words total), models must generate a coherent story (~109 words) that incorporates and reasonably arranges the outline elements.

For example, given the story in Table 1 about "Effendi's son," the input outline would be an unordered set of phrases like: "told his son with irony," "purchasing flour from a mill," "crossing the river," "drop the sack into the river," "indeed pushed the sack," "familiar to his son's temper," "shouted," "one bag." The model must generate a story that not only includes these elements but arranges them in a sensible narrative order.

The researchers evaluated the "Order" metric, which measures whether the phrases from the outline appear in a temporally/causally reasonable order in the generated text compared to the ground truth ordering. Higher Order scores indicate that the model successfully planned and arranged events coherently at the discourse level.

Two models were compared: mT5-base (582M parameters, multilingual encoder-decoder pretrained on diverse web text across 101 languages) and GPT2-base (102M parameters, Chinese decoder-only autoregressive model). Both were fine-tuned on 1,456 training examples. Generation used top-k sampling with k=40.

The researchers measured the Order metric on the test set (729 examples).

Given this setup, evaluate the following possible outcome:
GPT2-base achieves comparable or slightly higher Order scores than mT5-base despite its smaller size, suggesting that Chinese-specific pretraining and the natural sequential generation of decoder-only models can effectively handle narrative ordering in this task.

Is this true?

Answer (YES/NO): NO